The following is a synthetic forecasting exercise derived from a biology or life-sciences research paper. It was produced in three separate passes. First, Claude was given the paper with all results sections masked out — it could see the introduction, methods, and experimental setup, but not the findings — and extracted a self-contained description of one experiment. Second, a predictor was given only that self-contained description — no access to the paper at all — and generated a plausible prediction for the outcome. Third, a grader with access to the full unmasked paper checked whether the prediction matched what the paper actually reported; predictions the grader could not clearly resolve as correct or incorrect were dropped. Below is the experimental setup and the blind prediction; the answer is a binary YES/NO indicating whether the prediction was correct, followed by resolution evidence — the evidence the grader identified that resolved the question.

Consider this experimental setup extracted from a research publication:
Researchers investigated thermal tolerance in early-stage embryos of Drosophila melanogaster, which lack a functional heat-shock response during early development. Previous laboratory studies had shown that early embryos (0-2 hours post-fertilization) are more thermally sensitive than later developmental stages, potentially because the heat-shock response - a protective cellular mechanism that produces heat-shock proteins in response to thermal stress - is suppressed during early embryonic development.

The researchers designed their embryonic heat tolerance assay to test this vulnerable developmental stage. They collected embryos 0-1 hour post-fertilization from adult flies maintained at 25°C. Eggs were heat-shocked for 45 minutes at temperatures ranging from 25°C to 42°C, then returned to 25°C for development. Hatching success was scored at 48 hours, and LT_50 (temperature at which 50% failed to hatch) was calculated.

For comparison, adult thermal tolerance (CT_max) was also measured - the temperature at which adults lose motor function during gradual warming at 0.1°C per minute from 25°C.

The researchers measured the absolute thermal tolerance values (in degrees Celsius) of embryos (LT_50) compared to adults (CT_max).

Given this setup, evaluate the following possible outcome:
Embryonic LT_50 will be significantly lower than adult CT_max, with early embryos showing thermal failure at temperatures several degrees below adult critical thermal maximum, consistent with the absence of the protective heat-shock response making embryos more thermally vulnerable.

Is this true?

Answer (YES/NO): YES